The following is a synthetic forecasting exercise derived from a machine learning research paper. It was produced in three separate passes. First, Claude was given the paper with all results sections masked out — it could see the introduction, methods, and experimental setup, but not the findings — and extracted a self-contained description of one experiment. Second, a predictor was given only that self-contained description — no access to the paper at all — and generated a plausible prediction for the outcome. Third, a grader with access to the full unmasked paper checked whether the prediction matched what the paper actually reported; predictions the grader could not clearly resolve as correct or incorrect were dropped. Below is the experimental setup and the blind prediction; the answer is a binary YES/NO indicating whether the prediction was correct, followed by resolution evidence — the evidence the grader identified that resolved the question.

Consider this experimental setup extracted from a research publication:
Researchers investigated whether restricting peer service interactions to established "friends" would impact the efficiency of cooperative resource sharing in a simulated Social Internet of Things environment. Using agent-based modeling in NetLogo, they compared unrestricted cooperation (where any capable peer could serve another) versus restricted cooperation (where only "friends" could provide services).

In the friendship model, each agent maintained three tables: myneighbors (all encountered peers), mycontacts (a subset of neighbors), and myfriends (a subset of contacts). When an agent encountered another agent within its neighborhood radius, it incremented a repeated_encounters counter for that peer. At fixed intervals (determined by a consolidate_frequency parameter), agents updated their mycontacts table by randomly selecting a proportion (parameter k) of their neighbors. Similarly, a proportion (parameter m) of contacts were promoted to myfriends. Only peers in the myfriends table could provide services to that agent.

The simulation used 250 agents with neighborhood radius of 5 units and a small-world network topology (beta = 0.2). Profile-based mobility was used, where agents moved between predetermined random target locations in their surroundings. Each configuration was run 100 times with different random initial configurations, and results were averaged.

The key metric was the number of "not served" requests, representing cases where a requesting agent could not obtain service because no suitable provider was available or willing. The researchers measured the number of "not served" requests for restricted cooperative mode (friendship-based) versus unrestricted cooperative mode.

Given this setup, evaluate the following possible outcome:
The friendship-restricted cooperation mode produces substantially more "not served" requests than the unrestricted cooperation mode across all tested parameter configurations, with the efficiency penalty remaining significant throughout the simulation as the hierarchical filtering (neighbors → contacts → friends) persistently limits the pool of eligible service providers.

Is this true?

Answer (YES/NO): NO